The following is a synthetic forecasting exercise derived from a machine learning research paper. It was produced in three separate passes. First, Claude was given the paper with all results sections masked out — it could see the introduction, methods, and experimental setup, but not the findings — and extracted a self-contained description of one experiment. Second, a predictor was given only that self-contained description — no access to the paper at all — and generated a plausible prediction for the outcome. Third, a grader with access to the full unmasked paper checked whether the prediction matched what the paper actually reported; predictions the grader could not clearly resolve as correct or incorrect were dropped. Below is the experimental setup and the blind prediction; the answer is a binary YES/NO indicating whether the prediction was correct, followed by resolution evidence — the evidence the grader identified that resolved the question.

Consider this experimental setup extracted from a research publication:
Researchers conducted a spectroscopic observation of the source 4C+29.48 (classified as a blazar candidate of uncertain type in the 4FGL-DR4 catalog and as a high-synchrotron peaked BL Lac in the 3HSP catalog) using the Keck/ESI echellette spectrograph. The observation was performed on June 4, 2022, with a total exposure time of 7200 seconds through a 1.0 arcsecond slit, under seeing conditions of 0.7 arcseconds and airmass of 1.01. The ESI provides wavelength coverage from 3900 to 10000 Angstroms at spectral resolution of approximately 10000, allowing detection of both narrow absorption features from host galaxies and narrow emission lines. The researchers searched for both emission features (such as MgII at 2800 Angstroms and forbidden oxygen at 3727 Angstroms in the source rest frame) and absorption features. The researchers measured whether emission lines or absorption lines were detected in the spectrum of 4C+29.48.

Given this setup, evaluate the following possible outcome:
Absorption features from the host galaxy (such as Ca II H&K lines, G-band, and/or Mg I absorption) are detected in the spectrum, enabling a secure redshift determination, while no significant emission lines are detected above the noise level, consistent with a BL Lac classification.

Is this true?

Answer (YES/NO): NO